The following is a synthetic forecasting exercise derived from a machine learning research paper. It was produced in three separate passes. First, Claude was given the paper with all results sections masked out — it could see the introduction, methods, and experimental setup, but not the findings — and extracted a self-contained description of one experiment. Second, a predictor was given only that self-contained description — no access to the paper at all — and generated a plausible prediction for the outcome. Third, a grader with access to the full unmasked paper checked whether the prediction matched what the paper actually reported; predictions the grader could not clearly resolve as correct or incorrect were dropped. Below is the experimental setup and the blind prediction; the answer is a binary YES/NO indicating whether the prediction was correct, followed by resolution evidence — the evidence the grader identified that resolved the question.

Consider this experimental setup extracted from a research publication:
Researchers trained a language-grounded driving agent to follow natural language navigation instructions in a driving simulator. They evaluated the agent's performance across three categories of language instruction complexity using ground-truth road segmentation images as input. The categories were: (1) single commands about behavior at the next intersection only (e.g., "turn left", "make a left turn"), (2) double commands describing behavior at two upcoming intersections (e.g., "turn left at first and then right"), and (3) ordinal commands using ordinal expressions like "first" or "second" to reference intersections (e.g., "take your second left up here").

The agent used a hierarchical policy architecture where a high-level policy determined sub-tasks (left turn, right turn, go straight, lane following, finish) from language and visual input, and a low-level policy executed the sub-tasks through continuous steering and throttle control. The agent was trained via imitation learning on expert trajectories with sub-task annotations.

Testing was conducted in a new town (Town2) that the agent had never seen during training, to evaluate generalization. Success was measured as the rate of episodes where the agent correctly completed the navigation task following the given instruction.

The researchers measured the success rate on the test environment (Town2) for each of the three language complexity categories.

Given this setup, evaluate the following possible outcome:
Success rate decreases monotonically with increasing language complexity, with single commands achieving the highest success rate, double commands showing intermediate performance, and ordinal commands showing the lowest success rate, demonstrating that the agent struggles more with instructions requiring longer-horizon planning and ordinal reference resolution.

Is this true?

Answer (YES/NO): YES